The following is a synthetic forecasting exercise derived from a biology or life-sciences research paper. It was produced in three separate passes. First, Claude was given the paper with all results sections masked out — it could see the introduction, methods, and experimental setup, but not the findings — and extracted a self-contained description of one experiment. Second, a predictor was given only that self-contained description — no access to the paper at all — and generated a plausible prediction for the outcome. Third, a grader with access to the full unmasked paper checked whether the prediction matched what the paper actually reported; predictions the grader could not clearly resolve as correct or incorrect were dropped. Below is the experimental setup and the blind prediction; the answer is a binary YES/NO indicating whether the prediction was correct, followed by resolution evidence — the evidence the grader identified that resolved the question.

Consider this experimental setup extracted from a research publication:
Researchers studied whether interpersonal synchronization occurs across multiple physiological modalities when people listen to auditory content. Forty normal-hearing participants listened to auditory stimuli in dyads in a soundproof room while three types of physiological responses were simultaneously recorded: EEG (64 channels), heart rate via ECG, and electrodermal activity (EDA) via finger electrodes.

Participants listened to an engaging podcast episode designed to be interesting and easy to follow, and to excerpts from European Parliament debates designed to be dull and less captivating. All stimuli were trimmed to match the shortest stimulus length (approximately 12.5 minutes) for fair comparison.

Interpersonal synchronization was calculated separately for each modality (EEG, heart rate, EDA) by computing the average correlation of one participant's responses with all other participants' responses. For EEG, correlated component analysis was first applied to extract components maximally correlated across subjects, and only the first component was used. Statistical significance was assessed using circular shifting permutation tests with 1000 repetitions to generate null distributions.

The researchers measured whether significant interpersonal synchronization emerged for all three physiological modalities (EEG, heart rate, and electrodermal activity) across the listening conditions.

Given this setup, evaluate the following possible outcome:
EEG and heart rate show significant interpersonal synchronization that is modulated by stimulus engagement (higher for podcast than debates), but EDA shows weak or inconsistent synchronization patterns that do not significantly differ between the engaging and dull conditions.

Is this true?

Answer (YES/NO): NO